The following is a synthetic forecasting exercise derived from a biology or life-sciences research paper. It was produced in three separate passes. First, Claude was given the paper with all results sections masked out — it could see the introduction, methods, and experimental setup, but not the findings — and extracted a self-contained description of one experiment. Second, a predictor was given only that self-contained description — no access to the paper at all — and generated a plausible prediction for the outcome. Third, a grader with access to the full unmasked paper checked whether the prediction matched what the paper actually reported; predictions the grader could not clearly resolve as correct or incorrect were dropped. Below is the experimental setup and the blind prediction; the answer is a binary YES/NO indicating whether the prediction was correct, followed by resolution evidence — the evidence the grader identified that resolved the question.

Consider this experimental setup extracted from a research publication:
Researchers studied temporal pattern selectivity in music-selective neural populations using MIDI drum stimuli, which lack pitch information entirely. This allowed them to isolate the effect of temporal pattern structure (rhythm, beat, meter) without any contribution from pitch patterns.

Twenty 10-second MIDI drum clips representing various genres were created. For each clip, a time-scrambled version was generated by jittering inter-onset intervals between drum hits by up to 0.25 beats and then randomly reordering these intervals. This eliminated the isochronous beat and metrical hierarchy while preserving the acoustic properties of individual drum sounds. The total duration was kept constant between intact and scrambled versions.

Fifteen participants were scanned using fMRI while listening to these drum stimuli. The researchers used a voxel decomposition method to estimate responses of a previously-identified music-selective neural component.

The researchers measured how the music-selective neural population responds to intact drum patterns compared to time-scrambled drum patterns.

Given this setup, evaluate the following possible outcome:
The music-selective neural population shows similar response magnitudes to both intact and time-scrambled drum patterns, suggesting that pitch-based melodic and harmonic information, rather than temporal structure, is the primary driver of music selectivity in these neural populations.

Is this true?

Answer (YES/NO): NO